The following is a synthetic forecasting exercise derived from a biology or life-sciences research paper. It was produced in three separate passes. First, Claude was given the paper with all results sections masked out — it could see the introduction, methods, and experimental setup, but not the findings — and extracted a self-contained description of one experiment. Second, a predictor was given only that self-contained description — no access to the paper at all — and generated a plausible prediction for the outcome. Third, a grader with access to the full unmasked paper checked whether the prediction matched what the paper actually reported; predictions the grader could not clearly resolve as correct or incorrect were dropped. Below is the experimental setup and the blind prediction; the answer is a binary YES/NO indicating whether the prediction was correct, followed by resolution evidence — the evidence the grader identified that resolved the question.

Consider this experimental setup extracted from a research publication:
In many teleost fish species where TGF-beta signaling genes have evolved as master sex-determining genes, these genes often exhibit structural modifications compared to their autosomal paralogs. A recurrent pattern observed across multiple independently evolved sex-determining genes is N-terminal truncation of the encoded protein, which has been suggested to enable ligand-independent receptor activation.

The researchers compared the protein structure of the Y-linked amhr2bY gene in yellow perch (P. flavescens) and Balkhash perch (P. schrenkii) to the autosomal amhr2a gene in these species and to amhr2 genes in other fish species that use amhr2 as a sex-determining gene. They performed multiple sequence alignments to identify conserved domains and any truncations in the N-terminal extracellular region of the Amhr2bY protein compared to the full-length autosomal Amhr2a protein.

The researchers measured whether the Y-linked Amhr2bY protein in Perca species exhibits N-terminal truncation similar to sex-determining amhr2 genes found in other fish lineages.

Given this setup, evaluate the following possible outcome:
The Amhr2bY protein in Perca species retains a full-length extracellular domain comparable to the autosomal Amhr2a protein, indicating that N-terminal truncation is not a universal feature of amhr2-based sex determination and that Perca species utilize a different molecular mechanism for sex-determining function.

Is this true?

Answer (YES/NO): NO